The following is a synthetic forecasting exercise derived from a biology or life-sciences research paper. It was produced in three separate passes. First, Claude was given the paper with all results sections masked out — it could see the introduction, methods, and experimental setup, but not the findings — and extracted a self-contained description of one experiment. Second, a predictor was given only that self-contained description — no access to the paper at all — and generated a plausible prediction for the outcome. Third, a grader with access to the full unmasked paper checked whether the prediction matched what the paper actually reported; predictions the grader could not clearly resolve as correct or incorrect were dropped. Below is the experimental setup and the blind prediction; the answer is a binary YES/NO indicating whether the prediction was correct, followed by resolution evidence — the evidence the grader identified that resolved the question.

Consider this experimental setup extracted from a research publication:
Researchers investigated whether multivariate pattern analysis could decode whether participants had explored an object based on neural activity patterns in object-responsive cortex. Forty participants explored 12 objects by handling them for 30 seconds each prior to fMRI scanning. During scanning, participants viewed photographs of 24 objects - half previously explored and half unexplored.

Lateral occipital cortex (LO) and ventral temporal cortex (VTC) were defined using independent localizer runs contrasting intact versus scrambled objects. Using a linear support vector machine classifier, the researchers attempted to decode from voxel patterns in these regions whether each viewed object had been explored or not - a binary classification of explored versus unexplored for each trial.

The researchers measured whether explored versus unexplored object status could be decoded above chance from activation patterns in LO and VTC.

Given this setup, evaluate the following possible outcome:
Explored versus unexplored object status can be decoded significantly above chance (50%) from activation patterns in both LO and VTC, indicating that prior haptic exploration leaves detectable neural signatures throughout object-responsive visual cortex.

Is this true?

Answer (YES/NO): NO